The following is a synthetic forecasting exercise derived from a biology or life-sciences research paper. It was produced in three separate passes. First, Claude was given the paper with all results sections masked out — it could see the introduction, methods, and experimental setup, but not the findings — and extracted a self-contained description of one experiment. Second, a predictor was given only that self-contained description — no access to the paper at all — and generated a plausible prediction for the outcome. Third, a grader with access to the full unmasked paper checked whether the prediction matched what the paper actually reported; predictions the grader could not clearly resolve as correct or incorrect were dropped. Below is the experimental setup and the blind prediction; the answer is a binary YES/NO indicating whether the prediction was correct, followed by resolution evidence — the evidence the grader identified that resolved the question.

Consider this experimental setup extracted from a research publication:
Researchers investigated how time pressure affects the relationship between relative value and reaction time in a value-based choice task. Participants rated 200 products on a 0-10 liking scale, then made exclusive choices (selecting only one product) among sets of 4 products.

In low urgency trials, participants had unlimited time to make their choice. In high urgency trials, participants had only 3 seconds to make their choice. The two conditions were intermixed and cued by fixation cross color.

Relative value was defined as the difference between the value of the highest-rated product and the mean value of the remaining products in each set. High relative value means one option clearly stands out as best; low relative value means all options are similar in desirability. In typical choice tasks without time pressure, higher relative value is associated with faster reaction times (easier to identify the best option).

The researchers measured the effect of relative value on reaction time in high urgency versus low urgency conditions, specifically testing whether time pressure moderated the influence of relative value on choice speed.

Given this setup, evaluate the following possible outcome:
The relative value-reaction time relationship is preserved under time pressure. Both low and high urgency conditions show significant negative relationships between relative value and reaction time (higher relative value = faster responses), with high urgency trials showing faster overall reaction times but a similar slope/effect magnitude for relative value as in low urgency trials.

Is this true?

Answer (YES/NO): NO